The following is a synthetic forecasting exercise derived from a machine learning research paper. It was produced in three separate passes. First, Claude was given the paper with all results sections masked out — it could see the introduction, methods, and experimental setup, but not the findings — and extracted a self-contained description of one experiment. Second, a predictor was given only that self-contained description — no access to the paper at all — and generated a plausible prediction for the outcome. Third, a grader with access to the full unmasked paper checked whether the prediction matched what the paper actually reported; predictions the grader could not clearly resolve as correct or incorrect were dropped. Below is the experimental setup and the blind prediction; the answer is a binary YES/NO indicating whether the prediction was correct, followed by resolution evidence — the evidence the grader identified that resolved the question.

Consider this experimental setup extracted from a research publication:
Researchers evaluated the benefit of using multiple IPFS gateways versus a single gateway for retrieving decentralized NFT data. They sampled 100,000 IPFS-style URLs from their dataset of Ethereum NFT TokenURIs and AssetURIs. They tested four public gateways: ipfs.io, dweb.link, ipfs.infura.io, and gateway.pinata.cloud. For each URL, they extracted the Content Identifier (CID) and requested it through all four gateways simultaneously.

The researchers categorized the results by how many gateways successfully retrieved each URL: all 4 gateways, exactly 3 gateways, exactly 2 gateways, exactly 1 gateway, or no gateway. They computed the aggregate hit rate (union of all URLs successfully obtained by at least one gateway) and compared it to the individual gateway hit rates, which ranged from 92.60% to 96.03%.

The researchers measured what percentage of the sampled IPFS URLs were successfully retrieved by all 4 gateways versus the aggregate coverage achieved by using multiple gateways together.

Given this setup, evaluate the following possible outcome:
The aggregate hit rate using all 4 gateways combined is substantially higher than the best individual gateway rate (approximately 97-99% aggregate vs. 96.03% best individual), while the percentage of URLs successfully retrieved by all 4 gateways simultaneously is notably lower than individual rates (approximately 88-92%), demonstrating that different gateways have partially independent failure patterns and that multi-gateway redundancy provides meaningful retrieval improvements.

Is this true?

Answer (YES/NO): YES